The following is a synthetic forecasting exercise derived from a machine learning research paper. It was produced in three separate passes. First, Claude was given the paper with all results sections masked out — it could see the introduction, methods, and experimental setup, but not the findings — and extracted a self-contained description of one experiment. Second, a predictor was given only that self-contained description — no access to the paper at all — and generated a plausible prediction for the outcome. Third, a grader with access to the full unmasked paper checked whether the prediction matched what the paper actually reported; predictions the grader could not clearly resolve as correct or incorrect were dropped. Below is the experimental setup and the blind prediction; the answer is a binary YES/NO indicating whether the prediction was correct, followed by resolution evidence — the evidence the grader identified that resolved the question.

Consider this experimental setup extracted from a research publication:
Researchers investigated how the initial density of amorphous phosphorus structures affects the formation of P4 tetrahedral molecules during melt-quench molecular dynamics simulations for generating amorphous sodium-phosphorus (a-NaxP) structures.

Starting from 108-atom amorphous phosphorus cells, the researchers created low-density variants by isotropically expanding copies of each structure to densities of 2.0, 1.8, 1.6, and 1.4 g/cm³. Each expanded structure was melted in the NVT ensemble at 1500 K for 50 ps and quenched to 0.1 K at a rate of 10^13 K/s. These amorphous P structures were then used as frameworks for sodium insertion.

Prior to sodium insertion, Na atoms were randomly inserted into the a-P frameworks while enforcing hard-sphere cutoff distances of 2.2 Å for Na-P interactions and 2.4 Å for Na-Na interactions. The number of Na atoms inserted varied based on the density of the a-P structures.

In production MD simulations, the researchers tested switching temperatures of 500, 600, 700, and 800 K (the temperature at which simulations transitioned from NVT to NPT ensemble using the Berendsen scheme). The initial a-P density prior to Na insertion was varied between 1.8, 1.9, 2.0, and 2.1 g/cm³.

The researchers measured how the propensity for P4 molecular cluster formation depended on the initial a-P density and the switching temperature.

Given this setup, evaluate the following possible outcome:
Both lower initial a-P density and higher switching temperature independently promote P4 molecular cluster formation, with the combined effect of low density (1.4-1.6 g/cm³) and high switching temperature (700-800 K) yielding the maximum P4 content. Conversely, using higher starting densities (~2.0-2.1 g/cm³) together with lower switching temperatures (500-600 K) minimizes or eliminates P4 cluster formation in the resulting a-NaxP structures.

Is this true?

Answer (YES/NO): NO